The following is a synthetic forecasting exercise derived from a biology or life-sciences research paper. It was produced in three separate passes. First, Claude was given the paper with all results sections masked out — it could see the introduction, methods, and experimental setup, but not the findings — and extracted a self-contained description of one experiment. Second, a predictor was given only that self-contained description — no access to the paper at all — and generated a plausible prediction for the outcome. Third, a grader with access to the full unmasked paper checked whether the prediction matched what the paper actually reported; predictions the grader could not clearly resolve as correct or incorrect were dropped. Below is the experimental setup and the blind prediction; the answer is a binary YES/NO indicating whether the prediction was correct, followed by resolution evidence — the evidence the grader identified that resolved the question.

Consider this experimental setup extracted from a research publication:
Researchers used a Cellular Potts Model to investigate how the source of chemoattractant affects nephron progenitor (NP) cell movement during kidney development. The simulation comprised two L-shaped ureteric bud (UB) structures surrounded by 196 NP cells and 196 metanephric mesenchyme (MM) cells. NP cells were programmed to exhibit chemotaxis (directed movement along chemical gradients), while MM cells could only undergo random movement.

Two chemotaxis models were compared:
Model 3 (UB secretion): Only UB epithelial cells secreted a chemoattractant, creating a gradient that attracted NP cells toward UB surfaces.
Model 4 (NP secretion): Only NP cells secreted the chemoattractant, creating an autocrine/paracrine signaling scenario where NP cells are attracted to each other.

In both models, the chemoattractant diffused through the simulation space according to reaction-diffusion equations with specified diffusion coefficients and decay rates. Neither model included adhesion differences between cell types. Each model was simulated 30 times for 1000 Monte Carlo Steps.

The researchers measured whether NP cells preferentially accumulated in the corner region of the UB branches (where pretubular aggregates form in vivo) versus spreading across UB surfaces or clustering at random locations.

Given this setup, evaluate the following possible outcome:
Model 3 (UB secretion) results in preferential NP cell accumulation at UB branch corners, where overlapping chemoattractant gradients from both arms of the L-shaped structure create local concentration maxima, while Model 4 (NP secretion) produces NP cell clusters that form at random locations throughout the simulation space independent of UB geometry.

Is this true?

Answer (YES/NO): NO